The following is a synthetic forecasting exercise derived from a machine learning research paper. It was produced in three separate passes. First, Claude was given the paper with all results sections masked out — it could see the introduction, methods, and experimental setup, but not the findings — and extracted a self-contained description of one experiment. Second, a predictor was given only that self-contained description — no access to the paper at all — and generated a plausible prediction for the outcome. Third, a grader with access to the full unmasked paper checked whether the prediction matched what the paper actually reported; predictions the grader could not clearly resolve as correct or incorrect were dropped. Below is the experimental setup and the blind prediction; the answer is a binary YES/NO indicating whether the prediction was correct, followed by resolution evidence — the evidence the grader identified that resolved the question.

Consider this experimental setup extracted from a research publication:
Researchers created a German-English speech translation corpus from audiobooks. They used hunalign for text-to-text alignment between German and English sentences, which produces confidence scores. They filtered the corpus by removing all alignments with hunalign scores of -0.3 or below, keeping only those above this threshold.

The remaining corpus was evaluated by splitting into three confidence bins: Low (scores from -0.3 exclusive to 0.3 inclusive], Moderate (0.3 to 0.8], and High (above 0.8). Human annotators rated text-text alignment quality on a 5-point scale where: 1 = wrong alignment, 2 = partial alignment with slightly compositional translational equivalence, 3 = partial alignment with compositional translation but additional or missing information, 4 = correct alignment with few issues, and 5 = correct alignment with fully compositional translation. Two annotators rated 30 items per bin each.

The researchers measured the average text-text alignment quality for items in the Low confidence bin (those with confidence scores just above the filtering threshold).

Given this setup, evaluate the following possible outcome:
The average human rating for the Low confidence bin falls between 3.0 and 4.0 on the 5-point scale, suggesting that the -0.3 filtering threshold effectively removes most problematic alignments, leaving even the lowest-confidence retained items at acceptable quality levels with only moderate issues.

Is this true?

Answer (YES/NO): YES